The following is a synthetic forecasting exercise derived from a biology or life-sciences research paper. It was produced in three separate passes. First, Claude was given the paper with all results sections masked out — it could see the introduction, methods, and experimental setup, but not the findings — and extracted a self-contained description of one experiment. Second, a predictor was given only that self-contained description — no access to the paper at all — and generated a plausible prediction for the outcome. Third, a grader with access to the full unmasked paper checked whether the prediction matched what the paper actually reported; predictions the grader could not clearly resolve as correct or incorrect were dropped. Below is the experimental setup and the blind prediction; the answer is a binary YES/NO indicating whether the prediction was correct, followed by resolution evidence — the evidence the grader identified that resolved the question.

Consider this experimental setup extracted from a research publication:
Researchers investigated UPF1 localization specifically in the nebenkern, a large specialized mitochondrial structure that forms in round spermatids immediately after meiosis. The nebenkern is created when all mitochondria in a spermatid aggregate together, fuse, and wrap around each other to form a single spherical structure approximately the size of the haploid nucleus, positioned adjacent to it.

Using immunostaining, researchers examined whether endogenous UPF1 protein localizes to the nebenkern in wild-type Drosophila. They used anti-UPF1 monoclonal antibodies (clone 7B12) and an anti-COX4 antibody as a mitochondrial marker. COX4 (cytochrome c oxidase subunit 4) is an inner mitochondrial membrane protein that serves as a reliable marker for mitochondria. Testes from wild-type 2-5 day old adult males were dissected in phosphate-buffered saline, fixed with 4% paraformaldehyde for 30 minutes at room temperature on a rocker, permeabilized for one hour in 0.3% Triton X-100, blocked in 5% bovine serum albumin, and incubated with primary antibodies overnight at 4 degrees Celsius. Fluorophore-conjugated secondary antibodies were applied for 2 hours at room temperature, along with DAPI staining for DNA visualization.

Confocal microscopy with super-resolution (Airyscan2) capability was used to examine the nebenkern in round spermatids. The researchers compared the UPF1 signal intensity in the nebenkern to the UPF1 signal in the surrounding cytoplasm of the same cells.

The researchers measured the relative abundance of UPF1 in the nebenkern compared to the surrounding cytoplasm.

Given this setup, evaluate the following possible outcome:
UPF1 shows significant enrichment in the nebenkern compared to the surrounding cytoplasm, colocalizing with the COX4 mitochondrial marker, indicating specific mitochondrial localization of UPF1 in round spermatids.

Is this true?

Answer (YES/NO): NO